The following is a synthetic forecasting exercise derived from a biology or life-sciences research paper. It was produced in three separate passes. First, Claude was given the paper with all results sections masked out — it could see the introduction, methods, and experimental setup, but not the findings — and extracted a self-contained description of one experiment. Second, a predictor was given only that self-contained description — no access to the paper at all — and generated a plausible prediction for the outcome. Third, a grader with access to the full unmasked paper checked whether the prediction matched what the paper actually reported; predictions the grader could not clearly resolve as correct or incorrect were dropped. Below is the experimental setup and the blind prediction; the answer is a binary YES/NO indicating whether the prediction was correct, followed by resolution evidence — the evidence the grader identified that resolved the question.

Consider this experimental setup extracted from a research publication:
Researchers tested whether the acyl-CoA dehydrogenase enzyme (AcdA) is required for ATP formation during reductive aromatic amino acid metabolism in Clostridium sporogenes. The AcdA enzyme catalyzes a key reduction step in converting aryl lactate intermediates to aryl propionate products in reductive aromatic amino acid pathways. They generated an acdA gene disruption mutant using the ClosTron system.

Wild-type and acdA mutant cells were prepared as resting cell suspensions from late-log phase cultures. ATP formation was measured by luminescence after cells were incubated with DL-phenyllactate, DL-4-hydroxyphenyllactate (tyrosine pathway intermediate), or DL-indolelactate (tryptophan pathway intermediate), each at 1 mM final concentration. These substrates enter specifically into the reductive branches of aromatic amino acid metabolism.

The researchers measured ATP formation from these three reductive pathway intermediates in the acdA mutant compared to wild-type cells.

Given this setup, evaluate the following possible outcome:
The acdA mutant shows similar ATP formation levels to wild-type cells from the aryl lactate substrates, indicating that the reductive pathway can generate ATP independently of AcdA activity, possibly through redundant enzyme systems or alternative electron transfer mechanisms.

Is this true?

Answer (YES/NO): NO